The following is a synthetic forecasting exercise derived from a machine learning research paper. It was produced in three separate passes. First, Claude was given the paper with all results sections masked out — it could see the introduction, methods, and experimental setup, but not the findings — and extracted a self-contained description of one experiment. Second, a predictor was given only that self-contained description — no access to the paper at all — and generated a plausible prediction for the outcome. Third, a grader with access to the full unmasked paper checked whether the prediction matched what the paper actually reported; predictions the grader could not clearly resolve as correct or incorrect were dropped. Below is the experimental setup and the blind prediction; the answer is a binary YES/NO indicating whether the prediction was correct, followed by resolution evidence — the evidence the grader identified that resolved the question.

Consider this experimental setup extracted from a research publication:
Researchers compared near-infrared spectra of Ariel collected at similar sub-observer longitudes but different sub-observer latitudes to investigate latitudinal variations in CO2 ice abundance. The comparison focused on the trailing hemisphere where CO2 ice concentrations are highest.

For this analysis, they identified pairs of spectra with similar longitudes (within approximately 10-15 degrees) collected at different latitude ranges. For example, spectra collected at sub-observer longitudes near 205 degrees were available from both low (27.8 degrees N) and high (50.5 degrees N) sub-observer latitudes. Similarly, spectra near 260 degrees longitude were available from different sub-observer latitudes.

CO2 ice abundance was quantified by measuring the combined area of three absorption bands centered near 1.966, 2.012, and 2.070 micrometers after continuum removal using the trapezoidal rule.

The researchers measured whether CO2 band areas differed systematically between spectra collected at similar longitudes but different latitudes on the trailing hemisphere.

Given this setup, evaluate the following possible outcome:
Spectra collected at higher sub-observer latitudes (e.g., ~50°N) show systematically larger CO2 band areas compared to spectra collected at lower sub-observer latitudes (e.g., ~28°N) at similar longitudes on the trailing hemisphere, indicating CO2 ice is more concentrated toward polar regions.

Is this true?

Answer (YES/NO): NO